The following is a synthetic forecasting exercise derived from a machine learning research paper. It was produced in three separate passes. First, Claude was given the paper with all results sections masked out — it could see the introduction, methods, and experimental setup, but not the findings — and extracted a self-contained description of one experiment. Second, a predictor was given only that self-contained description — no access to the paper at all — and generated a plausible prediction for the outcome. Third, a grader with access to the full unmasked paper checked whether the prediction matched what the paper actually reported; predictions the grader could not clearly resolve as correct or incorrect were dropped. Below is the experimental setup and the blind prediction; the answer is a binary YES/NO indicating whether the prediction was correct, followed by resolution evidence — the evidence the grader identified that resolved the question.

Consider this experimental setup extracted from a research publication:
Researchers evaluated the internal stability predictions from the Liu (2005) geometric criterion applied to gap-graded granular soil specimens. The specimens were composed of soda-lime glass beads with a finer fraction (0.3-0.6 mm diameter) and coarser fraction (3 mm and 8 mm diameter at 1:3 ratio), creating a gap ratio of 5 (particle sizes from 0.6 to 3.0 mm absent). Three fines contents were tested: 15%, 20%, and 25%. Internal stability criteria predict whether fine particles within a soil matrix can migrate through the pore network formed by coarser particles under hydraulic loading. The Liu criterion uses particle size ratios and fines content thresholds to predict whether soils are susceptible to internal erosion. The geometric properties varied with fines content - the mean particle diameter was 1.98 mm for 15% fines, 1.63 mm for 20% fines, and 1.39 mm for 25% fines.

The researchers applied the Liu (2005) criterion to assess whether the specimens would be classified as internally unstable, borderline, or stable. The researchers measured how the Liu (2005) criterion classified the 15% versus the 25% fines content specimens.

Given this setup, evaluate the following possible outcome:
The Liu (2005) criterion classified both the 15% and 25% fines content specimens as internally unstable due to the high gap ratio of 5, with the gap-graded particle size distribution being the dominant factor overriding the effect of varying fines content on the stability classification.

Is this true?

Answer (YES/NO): NO